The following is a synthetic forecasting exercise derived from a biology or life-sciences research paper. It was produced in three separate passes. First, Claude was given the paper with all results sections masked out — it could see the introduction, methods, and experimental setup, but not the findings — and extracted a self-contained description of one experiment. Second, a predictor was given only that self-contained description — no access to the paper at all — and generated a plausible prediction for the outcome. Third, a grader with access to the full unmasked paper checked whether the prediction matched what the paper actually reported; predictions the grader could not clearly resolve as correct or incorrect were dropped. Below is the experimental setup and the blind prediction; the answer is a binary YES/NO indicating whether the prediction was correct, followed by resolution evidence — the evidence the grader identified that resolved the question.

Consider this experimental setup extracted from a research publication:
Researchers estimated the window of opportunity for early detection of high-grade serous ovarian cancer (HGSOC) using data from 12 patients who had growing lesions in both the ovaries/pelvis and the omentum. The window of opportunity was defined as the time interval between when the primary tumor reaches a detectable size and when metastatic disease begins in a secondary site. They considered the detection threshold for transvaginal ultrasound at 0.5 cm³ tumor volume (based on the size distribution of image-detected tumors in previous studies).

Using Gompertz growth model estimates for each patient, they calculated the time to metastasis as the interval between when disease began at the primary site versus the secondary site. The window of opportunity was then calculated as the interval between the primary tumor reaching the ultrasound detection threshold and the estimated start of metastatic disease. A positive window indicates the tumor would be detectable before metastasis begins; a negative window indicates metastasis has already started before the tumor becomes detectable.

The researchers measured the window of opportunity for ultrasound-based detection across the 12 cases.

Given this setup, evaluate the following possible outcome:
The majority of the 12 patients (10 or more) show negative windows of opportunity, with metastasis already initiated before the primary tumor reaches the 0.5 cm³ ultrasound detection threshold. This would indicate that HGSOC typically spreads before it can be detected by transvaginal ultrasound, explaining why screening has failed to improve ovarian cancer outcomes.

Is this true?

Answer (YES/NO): NO